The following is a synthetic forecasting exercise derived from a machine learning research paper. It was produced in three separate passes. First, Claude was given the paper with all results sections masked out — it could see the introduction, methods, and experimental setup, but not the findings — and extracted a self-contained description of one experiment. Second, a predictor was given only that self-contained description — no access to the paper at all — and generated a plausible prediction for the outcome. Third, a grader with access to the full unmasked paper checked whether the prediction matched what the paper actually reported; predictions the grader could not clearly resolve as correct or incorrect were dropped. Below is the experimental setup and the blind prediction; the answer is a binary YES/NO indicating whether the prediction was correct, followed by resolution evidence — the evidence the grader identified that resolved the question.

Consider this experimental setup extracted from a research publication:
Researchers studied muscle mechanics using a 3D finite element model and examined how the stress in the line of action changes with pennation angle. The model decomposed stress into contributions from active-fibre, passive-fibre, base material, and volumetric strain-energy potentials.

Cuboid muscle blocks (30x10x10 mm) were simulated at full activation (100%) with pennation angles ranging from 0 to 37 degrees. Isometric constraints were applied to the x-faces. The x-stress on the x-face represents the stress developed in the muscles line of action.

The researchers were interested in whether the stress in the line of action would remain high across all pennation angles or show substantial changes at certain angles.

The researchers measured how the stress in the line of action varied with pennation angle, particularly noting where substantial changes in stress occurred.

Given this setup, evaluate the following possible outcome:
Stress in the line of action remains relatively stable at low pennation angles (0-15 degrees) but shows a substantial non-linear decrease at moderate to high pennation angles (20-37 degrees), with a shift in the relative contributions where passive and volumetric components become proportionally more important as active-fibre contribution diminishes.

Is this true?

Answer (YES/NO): NO